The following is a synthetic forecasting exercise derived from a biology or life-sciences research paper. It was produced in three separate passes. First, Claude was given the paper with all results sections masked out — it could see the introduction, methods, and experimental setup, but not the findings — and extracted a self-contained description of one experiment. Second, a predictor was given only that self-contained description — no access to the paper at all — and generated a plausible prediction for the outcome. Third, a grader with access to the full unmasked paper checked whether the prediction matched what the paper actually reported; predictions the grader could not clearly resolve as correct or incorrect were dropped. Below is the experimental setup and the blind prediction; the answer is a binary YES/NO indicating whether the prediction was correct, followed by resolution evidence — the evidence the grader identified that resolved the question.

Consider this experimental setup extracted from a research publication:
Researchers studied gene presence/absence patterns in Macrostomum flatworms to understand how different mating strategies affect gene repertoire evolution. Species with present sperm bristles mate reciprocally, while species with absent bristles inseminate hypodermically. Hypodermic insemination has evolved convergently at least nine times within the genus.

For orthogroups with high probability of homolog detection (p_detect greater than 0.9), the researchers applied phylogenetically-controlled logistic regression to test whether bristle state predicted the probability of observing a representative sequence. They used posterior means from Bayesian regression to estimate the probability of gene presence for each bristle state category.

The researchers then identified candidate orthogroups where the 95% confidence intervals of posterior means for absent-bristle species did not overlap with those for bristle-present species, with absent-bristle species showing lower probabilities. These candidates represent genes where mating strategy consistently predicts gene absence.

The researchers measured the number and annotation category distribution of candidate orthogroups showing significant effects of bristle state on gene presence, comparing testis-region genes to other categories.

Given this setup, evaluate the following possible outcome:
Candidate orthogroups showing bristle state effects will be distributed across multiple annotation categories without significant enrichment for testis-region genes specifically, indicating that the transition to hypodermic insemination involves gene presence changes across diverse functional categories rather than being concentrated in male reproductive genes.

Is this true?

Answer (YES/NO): NO